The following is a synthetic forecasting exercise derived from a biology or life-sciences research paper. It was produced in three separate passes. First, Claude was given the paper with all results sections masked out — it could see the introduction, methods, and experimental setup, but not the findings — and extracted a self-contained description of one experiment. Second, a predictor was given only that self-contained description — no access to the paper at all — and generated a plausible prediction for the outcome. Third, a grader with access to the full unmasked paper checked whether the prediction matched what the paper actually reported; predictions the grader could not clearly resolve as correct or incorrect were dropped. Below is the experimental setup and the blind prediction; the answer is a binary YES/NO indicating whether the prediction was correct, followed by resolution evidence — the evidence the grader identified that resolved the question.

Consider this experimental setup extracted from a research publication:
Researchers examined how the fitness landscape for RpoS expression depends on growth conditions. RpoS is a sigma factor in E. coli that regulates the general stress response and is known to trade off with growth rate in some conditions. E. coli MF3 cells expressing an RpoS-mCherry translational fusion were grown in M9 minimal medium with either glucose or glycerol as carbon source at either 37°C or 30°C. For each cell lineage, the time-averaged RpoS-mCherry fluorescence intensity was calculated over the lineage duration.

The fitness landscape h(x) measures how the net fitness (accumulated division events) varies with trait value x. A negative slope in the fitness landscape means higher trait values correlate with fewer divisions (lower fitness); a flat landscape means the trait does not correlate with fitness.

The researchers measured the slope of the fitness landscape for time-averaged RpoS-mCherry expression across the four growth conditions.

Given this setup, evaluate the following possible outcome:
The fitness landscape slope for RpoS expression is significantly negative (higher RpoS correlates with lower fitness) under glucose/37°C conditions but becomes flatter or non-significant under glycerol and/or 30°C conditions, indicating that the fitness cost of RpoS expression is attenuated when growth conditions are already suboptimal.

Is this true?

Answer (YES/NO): NO